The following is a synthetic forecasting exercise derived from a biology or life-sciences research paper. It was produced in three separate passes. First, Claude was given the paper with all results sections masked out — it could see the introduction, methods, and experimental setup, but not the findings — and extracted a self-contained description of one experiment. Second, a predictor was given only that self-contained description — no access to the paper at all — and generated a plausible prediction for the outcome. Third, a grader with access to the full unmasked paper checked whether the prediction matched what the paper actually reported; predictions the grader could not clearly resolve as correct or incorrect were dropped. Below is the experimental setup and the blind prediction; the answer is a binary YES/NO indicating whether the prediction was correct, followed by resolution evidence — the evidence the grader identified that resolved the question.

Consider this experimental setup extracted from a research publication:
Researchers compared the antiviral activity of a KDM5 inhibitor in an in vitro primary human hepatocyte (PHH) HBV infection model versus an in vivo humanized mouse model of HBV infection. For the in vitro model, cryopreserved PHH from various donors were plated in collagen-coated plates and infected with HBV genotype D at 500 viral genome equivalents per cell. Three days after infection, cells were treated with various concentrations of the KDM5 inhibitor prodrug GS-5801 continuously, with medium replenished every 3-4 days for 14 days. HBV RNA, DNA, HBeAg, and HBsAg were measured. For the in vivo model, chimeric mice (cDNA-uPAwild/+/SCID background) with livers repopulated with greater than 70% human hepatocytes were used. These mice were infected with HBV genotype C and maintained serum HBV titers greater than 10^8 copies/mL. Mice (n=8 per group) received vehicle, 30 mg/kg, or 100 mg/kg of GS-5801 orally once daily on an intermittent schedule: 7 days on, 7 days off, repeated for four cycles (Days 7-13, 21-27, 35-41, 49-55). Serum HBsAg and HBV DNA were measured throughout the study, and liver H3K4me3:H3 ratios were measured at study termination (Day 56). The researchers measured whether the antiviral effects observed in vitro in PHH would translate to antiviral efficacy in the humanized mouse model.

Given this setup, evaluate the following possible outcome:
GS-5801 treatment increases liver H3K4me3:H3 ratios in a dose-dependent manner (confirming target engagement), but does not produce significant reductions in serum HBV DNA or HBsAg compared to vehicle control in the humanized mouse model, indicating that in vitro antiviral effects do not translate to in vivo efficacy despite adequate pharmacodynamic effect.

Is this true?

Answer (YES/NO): YES